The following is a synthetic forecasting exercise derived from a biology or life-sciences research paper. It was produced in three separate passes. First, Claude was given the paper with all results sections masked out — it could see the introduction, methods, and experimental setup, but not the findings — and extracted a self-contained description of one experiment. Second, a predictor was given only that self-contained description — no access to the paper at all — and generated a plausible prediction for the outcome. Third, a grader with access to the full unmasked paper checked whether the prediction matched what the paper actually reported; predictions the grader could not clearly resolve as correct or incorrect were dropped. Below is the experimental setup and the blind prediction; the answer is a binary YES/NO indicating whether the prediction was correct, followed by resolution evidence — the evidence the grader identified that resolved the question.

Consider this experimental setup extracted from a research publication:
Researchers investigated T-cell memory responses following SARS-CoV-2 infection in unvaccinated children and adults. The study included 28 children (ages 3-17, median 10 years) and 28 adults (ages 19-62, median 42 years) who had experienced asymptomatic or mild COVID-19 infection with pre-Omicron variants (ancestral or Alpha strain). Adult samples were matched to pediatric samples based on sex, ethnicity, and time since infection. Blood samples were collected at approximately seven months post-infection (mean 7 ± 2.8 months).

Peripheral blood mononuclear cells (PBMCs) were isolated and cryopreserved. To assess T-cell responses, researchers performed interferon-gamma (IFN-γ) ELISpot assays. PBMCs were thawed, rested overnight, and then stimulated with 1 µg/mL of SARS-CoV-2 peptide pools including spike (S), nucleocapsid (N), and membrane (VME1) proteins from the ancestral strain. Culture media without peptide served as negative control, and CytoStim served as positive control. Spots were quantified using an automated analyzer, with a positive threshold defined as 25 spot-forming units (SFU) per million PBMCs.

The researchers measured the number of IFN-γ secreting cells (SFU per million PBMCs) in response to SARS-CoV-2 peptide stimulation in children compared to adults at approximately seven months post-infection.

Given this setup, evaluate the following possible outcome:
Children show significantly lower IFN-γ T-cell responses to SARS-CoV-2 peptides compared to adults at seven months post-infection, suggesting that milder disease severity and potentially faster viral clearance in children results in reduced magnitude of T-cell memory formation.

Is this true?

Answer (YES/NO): YES